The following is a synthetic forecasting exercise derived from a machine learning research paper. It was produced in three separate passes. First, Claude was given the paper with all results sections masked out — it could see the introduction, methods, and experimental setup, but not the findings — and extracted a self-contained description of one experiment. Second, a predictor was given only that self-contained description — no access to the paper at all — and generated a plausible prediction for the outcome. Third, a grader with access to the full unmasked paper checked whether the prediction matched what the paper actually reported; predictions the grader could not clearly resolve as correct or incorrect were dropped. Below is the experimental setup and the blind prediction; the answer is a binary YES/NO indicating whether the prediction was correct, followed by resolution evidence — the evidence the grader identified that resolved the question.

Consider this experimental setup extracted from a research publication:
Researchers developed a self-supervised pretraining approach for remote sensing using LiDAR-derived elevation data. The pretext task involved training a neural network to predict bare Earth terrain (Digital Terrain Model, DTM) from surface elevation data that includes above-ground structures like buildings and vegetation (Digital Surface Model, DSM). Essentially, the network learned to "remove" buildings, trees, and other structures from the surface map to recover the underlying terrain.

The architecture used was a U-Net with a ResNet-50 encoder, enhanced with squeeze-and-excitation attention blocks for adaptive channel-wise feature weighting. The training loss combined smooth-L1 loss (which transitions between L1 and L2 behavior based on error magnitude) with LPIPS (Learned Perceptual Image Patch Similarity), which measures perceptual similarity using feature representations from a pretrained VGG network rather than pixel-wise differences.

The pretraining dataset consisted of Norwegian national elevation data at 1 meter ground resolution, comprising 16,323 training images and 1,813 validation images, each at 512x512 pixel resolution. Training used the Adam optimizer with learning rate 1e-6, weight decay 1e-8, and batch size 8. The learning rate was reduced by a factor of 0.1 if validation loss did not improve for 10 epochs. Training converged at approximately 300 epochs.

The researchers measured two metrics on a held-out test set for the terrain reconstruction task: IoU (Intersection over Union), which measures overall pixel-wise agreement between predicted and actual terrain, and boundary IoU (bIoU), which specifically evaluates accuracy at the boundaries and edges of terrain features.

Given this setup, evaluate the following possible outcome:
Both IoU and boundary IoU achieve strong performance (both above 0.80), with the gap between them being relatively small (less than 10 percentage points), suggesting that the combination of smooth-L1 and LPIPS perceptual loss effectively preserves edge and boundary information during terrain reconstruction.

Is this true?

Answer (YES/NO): YES